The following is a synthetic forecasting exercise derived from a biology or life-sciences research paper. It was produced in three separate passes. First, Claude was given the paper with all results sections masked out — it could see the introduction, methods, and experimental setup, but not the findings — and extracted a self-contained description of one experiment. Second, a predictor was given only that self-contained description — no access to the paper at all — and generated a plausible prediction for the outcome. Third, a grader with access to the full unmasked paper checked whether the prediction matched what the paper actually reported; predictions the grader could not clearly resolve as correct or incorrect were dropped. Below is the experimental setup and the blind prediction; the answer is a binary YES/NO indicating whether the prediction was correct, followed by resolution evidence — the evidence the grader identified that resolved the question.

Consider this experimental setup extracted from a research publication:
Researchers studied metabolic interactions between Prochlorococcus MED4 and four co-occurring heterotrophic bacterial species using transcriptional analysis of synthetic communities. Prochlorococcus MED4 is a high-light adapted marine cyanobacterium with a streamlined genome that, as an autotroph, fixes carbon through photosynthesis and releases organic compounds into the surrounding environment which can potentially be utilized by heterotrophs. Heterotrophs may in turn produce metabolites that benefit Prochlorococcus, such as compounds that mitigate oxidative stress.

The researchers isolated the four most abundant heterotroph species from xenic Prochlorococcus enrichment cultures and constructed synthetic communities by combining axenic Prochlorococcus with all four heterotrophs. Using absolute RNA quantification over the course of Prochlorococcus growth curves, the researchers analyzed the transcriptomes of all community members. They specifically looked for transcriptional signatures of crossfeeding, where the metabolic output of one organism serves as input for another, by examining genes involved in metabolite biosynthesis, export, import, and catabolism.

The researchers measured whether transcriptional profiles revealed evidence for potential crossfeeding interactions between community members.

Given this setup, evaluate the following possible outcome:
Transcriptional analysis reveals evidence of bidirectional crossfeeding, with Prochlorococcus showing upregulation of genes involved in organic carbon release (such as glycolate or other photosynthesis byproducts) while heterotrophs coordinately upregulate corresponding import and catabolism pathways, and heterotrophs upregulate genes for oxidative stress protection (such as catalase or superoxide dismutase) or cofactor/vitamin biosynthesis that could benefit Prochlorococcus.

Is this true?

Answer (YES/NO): NO